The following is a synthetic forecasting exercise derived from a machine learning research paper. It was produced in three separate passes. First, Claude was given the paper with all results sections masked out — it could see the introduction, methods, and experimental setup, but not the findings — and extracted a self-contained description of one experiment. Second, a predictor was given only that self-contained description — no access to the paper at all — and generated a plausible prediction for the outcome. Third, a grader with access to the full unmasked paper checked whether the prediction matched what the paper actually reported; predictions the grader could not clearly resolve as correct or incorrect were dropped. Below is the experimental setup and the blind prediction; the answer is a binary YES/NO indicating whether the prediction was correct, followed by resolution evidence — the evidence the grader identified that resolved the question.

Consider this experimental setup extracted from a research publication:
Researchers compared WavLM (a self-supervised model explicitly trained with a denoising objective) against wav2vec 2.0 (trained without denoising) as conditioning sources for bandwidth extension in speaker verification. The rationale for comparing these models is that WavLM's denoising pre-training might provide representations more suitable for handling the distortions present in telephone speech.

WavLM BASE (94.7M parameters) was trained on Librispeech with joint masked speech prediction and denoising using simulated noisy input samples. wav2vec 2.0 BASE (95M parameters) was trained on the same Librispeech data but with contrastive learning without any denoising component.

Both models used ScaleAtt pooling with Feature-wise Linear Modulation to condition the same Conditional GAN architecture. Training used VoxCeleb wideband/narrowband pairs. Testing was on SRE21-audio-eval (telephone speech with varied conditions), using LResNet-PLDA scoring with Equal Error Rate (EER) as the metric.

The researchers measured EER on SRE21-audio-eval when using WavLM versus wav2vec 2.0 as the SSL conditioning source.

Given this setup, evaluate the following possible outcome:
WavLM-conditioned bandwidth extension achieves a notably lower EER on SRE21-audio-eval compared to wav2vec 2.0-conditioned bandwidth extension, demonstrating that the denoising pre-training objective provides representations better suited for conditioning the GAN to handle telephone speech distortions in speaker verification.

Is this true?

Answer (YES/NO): NO